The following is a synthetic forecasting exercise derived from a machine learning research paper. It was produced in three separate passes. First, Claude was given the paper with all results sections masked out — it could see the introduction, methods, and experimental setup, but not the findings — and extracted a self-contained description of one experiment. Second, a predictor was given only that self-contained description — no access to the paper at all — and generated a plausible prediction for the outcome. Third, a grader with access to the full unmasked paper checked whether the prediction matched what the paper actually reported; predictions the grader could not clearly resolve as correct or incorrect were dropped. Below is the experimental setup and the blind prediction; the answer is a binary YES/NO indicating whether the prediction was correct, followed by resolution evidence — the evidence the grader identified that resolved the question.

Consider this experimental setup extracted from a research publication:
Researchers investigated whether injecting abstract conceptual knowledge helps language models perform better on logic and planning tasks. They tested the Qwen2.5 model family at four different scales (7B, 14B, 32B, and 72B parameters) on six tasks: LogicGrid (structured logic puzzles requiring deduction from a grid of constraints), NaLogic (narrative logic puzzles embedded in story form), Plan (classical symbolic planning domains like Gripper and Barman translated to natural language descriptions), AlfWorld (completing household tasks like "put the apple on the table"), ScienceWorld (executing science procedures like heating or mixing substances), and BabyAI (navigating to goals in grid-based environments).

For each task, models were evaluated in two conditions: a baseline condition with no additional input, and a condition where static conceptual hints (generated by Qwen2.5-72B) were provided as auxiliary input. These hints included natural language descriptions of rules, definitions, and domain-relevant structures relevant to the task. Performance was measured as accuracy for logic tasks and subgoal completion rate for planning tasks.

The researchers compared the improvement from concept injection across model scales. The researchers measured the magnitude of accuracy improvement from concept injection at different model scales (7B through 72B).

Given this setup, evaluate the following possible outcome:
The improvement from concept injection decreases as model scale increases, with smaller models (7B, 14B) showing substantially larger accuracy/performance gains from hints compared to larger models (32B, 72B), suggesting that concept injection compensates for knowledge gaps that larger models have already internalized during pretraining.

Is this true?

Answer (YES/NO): YES